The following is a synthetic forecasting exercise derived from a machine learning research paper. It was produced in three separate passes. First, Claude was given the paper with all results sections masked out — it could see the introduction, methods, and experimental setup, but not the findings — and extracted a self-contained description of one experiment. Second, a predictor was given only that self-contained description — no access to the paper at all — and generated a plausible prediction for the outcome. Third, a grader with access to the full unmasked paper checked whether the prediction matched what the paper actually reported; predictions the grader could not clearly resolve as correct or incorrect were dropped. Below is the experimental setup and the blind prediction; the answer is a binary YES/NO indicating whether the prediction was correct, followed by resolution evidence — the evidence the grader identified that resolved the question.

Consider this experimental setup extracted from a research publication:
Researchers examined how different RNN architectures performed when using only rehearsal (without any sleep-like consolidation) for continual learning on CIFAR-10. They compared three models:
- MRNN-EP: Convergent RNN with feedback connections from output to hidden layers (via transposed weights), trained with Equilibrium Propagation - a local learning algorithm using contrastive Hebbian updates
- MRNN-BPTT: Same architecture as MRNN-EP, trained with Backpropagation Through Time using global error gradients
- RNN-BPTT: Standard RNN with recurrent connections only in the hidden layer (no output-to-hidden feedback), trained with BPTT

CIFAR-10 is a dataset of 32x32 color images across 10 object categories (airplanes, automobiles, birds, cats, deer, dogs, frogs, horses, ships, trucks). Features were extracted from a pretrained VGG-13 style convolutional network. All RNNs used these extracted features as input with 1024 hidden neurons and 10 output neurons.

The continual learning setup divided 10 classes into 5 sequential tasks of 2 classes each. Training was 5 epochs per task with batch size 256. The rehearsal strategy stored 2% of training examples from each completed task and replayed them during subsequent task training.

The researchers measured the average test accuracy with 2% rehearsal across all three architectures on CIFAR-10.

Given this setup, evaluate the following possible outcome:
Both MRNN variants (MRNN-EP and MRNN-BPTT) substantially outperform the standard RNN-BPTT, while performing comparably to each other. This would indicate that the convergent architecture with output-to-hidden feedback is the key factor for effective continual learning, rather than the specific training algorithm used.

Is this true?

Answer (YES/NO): NO